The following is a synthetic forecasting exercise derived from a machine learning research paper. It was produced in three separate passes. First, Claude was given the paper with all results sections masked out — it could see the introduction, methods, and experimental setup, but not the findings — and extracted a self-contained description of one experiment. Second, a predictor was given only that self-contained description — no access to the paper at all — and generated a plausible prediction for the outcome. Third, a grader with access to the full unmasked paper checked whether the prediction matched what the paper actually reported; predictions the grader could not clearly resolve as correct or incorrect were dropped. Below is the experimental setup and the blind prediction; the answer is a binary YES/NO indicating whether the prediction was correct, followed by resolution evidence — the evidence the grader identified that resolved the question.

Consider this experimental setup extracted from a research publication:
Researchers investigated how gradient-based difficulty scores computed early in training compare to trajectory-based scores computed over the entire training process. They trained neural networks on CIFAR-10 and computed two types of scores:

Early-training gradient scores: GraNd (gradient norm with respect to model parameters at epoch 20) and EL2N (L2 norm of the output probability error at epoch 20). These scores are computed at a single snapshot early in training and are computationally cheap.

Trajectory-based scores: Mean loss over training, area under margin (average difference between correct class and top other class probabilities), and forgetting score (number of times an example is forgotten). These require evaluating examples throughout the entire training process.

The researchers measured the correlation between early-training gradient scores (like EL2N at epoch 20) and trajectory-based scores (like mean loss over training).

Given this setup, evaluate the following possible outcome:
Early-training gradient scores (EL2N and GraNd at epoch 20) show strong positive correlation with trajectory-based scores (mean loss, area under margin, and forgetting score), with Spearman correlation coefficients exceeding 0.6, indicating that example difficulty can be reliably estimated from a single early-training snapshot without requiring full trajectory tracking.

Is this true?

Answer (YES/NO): YES